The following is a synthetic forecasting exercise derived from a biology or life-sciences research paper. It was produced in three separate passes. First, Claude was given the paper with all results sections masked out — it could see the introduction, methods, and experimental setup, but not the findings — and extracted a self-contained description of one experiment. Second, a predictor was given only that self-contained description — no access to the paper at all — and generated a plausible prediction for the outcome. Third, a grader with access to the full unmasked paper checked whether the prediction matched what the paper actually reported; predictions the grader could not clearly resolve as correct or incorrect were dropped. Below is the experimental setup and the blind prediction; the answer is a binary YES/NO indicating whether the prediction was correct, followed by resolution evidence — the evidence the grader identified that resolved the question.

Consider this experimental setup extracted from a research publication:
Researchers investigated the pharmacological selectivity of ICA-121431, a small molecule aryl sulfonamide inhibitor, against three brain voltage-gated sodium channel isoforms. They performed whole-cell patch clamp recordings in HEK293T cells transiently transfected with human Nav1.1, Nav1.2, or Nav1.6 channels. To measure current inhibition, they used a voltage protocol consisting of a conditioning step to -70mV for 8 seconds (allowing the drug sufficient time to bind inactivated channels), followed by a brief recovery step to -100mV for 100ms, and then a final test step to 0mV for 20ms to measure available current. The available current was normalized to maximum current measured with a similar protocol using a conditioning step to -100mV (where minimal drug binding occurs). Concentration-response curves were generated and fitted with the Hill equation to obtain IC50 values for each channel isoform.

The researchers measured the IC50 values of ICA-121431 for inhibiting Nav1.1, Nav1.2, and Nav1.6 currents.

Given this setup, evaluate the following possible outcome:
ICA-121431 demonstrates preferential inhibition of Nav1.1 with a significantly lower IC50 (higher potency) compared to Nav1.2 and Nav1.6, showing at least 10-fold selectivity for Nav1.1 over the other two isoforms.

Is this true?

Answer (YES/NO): NO